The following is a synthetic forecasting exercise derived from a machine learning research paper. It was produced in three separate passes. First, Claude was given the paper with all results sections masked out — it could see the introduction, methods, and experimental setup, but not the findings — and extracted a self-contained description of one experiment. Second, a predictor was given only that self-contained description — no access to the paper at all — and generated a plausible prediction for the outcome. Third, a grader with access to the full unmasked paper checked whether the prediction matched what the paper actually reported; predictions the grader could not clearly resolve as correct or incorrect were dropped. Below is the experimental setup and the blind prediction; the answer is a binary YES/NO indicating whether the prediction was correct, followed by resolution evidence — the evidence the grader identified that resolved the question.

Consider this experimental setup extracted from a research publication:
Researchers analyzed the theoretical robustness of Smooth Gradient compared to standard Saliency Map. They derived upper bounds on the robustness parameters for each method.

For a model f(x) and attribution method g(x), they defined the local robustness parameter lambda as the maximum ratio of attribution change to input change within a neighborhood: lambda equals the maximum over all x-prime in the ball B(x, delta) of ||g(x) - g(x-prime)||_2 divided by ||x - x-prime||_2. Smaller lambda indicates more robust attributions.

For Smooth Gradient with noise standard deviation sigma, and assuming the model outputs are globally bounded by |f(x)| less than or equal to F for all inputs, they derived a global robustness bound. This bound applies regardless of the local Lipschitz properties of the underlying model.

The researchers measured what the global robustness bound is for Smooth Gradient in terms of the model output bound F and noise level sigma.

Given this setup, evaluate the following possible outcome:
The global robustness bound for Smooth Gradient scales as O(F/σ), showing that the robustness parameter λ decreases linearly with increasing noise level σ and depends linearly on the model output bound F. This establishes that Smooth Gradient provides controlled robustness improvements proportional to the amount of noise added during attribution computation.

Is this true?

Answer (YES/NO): NO